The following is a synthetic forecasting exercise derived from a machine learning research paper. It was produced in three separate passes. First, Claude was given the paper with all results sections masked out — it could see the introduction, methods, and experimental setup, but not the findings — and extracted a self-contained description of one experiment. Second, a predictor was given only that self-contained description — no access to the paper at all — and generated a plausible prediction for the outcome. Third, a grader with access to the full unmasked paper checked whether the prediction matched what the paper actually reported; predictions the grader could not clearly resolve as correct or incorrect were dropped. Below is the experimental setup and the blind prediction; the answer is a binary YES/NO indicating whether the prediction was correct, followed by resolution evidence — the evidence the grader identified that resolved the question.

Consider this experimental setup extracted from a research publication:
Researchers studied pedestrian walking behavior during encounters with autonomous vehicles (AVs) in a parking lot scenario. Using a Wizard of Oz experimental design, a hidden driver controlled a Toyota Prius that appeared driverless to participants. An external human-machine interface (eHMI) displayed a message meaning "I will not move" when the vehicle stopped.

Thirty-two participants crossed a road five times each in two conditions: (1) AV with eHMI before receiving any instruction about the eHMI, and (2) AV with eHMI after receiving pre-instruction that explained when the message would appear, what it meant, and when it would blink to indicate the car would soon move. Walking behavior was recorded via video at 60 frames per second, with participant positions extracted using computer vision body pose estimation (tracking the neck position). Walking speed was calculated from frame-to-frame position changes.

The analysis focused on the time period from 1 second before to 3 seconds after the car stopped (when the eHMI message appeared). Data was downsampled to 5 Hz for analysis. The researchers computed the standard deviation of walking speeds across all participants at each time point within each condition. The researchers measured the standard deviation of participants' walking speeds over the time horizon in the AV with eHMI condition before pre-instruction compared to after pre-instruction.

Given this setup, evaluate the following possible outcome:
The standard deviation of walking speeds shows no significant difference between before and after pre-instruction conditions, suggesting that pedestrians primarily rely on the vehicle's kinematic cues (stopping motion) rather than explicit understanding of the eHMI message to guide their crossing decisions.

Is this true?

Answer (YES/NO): NO